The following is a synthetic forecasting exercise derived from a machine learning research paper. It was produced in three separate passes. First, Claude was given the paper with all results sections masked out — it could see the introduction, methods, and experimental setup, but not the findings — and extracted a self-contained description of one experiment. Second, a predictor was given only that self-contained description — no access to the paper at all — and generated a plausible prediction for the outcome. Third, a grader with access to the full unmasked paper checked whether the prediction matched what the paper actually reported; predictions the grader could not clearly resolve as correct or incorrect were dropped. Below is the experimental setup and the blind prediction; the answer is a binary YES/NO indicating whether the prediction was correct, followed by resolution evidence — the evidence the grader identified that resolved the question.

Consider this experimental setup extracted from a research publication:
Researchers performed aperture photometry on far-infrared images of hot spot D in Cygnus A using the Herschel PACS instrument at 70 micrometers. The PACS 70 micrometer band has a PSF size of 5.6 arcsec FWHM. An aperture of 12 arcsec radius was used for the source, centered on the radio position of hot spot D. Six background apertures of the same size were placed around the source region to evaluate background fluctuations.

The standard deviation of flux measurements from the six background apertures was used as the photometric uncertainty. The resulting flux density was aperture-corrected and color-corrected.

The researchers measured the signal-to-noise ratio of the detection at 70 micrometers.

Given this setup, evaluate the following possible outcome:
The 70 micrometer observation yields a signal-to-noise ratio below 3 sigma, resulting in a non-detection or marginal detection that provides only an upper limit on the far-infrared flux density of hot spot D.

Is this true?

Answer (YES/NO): NO